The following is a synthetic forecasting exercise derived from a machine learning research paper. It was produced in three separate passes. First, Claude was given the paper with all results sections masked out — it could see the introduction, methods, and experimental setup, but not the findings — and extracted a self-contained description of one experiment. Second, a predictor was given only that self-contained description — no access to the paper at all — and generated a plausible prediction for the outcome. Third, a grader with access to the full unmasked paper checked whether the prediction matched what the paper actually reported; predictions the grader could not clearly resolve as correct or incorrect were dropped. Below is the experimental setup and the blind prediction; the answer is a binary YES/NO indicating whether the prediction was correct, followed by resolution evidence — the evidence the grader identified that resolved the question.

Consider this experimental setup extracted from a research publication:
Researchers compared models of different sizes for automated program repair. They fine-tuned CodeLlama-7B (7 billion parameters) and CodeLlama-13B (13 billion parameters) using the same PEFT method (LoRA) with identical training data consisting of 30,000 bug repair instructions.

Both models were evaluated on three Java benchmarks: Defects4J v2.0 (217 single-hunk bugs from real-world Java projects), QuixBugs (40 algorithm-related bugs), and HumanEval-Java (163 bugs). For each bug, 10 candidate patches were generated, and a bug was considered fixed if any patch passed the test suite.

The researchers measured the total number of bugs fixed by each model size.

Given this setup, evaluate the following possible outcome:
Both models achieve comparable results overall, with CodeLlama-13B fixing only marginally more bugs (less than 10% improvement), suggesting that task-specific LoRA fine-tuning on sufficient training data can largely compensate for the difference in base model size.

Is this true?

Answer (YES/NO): YES